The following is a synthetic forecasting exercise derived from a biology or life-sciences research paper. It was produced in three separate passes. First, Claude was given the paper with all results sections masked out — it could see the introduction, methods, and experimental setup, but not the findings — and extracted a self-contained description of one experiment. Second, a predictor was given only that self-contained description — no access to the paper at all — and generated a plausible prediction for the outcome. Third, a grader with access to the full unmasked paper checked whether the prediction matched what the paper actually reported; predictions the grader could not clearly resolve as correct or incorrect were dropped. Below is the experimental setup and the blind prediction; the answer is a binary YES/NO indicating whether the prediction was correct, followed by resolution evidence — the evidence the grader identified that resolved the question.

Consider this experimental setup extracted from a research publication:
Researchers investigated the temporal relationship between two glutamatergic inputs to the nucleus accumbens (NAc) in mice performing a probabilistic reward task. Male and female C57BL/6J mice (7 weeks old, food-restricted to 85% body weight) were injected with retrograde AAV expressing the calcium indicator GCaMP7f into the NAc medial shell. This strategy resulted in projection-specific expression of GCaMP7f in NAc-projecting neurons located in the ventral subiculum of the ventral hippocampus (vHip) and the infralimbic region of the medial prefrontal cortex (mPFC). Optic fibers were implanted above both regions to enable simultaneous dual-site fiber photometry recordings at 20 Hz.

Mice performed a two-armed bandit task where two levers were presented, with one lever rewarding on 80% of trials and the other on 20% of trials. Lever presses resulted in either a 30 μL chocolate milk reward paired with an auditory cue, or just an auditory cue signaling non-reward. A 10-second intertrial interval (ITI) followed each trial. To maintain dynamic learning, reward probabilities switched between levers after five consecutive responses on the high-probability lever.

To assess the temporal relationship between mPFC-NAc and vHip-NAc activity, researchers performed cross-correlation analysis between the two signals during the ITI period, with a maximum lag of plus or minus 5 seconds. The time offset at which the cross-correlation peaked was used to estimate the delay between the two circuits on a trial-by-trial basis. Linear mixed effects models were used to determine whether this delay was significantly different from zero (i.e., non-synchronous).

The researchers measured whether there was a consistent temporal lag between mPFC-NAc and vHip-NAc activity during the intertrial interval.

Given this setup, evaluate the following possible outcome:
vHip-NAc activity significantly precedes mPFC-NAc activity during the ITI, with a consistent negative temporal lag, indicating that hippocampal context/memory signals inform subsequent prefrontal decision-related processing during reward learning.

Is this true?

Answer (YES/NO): NO